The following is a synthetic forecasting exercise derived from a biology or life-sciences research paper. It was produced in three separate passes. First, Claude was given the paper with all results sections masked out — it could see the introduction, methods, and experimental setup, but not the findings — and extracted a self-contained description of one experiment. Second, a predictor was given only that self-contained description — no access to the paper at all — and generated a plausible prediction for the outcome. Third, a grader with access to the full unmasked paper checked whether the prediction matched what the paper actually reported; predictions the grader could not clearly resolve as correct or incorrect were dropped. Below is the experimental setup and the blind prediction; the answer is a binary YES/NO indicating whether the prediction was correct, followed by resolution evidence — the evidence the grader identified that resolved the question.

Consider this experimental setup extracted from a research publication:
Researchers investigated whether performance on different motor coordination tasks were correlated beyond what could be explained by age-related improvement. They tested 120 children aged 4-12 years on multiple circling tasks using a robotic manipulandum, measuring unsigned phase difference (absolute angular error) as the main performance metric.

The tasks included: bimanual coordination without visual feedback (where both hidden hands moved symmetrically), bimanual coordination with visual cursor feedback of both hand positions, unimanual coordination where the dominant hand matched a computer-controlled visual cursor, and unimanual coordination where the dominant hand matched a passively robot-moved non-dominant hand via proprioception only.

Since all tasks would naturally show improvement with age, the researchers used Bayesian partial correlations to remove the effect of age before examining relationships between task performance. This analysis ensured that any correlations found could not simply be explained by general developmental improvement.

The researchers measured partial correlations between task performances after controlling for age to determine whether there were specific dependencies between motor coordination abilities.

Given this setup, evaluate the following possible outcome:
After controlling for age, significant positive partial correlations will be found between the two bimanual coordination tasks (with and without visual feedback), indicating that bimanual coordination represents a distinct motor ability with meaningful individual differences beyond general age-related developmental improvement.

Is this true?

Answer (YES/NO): YES